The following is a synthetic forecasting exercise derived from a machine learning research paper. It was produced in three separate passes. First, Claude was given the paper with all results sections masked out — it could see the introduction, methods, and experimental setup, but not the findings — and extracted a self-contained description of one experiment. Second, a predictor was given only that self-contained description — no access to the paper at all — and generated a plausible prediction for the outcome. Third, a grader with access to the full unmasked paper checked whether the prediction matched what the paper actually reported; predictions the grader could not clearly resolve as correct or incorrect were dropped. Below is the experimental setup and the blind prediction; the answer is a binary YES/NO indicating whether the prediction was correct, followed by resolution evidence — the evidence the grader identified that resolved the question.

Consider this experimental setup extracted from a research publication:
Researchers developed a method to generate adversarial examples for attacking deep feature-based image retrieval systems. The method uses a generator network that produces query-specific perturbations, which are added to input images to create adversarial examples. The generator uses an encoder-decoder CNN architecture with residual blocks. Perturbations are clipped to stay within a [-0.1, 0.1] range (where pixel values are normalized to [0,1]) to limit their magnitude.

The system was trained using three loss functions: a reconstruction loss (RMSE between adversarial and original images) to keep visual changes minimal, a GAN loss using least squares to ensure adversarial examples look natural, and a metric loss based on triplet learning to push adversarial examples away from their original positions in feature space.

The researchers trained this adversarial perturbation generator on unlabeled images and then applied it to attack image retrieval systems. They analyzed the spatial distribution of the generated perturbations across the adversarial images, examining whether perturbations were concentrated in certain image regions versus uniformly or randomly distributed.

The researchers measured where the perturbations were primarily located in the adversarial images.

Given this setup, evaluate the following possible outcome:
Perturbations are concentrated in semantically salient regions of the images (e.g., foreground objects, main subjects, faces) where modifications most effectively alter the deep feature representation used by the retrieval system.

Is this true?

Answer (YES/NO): NO